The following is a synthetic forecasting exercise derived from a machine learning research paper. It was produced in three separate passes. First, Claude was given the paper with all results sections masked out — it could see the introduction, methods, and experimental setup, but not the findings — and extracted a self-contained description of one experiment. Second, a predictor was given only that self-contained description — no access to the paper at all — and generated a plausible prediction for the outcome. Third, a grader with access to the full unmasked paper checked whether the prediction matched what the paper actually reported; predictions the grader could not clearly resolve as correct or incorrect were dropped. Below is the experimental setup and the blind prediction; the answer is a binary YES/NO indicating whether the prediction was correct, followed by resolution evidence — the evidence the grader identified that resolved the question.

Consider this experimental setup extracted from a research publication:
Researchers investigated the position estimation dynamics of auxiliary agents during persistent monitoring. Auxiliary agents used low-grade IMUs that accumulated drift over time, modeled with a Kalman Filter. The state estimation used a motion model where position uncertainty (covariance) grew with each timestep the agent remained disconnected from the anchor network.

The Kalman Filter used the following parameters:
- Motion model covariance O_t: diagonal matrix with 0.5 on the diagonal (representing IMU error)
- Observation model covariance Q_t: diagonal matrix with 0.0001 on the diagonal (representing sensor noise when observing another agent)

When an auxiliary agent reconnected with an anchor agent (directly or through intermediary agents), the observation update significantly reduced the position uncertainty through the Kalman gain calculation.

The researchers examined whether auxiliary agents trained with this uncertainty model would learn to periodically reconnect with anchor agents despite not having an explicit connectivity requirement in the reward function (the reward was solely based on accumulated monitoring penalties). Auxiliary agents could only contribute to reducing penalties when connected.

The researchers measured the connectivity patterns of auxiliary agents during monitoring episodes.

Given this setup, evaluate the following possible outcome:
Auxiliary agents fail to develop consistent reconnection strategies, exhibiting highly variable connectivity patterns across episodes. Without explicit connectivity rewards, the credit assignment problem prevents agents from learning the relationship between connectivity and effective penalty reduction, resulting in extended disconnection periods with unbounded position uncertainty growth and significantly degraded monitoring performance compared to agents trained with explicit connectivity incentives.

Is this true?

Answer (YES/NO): NO